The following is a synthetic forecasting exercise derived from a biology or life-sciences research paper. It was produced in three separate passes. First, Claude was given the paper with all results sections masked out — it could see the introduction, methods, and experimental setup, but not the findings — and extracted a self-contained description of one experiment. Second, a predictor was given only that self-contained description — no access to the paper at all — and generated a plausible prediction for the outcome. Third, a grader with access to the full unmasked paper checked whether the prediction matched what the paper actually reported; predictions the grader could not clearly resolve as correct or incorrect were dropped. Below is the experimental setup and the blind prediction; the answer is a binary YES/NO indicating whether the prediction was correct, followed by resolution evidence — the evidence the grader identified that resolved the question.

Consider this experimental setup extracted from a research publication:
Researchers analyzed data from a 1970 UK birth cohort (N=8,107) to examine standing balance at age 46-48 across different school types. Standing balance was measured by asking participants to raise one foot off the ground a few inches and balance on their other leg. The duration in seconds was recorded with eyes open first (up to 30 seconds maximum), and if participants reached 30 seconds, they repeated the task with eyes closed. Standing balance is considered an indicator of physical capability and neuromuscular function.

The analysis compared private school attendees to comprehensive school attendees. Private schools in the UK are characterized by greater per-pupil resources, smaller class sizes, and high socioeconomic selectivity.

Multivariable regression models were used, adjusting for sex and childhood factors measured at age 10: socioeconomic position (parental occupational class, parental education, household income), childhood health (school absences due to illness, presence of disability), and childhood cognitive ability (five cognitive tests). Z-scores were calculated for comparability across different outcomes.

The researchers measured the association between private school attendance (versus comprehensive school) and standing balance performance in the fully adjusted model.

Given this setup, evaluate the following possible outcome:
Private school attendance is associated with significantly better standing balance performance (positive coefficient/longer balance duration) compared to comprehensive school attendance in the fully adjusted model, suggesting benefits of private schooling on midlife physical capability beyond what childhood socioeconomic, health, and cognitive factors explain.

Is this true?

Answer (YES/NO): NO